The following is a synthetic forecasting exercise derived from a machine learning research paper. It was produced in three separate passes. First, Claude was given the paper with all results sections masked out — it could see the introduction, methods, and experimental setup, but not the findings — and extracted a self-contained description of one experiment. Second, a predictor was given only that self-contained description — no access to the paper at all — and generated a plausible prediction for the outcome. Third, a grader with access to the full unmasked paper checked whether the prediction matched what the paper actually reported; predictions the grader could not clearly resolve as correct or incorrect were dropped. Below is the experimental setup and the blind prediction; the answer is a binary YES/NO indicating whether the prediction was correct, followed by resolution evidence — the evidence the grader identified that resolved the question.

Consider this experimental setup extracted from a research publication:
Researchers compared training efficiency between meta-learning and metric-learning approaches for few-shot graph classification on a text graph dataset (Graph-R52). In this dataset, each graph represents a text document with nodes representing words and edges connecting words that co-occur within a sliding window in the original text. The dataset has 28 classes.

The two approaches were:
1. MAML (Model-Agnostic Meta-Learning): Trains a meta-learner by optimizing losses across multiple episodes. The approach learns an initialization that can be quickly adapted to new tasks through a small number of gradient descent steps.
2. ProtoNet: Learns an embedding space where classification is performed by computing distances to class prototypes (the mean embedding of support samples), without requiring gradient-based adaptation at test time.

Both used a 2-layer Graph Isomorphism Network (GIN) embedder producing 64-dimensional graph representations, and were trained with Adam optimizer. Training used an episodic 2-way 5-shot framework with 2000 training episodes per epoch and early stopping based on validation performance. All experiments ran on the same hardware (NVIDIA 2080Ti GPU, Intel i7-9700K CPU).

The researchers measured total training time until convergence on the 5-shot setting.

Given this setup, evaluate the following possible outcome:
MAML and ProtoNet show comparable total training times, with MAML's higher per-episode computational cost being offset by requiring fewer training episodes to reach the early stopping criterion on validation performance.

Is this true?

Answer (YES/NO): NO